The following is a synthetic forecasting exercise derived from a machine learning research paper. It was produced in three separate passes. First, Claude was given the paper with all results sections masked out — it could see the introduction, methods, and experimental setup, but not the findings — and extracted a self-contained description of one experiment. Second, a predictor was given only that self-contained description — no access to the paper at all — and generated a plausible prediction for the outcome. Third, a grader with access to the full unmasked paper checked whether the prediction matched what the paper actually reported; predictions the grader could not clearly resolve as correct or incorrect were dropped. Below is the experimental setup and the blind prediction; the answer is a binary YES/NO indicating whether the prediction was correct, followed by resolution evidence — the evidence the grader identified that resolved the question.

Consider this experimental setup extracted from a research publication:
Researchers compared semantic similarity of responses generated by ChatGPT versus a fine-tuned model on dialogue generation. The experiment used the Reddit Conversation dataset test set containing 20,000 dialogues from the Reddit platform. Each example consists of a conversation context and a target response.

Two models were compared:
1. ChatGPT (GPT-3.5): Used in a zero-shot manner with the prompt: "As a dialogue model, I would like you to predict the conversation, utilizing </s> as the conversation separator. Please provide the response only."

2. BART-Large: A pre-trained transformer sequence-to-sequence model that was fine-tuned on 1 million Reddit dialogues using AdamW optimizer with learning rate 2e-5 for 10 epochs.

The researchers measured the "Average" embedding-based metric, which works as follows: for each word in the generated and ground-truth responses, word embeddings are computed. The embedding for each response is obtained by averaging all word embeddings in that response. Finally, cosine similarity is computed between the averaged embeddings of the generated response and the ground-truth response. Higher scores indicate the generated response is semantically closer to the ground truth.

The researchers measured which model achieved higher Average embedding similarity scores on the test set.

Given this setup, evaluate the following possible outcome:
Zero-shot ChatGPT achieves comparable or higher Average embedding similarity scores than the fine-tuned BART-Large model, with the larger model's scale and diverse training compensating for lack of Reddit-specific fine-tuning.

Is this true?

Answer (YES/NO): YES